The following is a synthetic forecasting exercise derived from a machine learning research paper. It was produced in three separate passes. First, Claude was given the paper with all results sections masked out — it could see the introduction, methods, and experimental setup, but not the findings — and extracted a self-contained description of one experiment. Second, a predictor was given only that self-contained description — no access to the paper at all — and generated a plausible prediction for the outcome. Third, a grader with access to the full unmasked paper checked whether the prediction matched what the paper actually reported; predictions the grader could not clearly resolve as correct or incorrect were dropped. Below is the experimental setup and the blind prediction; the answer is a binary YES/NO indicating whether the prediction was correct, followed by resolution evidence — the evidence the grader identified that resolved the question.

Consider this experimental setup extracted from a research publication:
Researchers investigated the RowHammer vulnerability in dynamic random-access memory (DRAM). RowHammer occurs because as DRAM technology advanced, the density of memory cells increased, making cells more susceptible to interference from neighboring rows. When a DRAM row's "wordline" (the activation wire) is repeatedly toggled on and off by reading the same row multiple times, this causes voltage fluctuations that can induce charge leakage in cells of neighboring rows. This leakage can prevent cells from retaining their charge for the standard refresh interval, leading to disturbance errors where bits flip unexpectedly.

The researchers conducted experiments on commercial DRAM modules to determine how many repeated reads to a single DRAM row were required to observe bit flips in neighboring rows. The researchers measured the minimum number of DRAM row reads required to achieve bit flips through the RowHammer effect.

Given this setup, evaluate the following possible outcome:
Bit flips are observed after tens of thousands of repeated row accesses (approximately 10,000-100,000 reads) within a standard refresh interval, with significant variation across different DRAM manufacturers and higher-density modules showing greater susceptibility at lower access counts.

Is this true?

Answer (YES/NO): NO